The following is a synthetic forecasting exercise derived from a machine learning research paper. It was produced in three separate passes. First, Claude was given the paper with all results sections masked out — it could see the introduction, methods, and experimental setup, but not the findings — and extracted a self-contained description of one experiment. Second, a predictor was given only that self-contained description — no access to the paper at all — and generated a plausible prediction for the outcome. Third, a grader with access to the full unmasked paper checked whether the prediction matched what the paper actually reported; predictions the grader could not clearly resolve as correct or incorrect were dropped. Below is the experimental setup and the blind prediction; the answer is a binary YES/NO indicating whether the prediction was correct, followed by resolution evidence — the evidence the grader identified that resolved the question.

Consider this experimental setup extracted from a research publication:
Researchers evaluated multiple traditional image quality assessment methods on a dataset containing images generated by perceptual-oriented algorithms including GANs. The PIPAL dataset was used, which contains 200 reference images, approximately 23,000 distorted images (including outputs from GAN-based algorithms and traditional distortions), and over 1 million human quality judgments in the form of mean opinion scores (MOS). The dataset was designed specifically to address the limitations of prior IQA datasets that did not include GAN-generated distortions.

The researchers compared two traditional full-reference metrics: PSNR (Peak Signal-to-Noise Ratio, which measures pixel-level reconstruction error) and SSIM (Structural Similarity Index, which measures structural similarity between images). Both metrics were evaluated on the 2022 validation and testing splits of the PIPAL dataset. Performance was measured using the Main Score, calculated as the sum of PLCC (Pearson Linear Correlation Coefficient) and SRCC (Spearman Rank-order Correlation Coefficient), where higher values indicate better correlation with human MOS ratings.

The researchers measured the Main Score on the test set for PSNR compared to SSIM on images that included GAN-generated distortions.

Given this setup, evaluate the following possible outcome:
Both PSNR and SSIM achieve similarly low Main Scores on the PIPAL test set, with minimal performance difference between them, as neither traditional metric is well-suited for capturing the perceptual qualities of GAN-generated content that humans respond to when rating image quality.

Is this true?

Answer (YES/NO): NO